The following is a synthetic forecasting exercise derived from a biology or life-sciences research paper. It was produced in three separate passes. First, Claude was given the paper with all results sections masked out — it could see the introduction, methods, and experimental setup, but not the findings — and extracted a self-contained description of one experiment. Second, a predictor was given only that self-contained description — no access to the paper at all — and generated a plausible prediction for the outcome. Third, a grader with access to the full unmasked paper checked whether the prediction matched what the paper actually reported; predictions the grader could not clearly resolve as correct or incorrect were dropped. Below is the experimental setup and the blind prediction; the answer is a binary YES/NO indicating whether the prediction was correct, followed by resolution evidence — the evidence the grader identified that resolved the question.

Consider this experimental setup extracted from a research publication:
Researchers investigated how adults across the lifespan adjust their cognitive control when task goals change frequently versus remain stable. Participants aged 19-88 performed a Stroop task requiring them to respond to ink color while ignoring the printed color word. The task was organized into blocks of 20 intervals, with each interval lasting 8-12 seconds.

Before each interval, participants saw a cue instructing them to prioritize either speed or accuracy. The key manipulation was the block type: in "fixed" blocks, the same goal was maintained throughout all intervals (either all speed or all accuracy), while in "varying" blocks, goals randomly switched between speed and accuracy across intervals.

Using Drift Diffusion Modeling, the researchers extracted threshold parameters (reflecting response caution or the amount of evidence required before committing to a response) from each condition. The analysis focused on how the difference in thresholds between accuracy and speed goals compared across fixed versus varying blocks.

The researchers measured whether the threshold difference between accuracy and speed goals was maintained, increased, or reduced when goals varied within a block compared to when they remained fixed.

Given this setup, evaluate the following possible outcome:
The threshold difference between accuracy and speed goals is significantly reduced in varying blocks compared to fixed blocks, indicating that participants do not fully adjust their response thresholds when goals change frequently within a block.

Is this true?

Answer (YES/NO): YES